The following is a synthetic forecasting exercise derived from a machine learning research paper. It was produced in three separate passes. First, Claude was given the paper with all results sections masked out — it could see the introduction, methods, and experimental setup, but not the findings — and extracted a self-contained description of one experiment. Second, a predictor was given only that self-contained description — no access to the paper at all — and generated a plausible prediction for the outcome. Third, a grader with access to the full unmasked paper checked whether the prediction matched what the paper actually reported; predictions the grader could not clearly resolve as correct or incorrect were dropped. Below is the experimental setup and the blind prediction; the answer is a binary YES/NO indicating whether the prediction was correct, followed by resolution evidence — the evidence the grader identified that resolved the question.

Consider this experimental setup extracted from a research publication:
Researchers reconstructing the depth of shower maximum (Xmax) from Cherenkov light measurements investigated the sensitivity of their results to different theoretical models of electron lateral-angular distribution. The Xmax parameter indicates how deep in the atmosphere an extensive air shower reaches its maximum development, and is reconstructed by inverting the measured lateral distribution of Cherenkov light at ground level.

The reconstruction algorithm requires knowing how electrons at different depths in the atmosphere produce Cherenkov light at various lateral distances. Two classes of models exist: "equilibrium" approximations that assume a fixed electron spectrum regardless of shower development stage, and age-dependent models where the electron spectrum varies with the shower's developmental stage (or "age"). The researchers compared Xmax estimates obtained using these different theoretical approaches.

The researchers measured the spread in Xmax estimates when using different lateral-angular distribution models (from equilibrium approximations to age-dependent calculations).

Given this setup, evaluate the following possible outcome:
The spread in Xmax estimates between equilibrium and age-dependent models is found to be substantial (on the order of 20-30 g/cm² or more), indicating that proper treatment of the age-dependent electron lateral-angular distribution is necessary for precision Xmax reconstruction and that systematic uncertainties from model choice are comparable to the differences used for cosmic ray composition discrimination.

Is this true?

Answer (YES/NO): YES